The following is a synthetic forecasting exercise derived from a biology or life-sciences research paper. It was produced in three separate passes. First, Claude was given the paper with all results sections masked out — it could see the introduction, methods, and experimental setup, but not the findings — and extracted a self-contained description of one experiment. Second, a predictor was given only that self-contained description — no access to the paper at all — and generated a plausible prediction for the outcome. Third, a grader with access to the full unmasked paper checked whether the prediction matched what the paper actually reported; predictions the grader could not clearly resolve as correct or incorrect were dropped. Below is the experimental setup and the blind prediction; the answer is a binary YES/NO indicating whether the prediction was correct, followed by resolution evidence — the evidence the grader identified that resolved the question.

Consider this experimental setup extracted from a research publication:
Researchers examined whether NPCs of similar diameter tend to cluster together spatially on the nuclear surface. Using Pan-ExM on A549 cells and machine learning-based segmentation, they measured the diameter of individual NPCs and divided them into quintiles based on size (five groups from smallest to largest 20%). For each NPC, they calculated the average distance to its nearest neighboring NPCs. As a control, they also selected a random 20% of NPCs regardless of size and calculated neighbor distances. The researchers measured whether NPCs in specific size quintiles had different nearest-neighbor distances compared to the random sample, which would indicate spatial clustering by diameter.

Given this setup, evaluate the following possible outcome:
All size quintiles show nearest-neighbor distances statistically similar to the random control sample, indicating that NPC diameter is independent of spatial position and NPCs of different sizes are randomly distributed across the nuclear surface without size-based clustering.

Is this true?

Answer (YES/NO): NO